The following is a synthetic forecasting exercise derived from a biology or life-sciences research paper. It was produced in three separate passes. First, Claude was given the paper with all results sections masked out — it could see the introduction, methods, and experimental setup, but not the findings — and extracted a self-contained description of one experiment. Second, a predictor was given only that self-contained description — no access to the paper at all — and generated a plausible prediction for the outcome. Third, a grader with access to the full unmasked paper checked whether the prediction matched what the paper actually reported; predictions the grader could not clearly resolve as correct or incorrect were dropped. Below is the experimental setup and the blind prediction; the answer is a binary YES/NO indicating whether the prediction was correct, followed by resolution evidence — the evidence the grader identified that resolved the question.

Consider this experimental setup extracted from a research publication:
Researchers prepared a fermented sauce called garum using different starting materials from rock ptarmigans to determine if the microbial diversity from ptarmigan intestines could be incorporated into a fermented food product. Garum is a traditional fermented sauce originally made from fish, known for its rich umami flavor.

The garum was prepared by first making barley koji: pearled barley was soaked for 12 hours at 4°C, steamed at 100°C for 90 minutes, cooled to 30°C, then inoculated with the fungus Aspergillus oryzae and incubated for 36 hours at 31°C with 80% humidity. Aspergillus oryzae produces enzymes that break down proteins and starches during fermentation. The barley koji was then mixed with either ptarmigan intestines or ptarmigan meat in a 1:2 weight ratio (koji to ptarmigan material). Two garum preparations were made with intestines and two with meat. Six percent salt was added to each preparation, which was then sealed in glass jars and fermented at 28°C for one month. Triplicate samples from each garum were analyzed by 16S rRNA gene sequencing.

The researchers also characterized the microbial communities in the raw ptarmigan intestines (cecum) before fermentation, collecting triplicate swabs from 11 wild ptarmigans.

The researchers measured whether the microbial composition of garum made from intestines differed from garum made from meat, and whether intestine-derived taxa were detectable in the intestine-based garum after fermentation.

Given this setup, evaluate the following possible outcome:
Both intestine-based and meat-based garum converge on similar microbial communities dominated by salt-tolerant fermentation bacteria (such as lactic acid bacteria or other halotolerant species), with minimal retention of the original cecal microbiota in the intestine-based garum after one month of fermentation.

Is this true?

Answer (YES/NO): NO